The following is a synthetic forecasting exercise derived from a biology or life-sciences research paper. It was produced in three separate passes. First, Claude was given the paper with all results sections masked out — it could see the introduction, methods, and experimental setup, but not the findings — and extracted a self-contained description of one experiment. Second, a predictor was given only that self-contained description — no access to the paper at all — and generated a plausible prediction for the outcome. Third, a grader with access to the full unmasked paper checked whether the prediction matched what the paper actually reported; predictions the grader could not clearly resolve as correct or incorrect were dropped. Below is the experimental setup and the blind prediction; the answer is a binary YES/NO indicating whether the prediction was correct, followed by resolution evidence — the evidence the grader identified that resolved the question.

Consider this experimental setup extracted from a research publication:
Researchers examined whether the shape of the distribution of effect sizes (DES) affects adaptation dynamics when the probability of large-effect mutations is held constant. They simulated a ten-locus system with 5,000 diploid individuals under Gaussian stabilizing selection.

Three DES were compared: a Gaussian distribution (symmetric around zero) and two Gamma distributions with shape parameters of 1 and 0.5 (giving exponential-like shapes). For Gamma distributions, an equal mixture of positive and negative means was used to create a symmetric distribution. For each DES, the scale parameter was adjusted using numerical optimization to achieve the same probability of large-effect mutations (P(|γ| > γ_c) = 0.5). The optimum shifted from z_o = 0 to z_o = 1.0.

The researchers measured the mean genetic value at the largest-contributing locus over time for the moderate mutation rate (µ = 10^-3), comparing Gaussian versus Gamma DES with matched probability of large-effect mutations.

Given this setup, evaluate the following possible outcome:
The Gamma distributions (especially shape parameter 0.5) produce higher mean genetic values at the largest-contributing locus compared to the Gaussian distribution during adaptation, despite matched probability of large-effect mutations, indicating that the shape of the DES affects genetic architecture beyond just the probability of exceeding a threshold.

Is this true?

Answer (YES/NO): YES